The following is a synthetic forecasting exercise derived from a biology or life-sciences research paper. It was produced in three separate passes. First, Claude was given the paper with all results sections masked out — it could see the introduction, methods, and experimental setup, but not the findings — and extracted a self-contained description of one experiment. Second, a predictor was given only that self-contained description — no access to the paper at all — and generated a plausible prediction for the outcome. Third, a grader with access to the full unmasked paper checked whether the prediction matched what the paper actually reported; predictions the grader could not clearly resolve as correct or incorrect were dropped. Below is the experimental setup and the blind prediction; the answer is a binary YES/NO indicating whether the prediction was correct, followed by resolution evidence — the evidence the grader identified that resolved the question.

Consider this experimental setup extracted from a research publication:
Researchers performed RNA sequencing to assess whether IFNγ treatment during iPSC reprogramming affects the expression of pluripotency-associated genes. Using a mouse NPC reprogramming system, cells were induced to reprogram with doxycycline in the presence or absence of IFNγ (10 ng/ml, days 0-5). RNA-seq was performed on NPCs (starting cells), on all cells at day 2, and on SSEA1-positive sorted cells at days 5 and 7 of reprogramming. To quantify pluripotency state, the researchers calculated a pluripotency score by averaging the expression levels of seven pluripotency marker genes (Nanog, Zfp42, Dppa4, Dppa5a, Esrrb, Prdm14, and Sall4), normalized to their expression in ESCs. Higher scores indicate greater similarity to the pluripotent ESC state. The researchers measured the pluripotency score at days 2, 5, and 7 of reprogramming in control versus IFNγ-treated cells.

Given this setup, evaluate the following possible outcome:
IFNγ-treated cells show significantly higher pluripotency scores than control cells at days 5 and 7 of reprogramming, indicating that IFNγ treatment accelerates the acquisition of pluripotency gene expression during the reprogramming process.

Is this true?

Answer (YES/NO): NO